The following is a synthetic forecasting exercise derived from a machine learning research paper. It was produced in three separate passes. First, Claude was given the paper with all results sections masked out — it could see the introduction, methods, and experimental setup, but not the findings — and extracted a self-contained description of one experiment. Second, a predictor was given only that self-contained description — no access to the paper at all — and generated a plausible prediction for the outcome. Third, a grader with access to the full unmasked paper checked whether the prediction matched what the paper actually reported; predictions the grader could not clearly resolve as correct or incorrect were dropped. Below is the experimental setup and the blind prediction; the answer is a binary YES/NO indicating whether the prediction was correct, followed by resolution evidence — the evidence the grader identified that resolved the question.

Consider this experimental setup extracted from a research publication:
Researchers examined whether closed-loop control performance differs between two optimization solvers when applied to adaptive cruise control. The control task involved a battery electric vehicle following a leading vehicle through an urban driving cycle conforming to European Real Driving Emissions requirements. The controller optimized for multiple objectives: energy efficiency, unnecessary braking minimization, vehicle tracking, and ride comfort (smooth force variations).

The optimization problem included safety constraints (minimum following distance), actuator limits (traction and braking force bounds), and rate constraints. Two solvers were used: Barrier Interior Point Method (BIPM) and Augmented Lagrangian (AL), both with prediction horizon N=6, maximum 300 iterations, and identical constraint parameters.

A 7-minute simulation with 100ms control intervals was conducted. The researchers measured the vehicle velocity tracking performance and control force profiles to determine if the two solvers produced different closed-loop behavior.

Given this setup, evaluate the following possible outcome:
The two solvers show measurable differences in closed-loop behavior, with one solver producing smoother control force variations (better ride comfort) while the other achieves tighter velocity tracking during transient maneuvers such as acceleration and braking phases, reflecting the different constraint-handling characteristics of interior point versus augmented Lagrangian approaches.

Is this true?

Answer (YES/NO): NO